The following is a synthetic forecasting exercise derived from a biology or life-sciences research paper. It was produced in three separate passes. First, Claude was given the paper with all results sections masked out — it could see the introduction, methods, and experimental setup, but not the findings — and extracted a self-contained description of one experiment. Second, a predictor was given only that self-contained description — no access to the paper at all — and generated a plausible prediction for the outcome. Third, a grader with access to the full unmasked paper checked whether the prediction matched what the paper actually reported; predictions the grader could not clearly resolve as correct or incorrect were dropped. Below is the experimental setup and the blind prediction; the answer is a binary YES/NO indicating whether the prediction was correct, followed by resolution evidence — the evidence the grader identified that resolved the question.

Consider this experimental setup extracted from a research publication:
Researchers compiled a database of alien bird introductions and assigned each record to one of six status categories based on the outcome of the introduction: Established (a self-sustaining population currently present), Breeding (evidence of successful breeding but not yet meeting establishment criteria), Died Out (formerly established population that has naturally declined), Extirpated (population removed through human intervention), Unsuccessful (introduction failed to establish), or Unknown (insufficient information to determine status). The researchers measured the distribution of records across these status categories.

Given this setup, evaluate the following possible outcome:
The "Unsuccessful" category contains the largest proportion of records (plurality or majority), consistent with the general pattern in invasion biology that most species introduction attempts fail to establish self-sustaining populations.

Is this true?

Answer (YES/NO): NO